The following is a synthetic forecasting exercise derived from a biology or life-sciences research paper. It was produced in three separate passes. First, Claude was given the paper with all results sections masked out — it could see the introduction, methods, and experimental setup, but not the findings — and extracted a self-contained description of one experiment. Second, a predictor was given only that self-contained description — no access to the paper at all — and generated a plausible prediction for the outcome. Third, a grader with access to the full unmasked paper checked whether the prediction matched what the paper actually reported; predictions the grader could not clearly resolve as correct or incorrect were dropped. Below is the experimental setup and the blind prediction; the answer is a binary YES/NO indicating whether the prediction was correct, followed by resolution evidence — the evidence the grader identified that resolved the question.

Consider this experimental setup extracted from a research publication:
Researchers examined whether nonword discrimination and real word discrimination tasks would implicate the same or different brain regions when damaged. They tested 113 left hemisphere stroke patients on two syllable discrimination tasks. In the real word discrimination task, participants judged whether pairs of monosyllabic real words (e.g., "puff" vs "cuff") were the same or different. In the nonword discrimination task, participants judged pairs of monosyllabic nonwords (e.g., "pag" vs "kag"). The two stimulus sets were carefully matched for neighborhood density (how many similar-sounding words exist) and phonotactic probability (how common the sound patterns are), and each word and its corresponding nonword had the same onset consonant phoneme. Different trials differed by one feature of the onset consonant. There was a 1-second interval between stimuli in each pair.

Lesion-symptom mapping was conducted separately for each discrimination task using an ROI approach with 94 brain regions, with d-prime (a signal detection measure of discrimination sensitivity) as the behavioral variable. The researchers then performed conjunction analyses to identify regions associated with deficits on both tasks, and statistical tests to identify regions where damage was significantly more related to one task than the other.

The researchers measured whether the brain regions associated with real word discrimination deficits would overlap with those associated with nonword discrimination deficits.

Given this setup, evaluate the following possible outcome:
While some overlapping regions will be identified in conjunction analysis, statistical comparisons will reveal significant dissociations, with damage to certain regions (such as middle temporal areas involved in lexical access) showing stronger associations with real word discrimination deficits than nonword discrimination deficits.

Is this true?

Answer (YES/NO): NO